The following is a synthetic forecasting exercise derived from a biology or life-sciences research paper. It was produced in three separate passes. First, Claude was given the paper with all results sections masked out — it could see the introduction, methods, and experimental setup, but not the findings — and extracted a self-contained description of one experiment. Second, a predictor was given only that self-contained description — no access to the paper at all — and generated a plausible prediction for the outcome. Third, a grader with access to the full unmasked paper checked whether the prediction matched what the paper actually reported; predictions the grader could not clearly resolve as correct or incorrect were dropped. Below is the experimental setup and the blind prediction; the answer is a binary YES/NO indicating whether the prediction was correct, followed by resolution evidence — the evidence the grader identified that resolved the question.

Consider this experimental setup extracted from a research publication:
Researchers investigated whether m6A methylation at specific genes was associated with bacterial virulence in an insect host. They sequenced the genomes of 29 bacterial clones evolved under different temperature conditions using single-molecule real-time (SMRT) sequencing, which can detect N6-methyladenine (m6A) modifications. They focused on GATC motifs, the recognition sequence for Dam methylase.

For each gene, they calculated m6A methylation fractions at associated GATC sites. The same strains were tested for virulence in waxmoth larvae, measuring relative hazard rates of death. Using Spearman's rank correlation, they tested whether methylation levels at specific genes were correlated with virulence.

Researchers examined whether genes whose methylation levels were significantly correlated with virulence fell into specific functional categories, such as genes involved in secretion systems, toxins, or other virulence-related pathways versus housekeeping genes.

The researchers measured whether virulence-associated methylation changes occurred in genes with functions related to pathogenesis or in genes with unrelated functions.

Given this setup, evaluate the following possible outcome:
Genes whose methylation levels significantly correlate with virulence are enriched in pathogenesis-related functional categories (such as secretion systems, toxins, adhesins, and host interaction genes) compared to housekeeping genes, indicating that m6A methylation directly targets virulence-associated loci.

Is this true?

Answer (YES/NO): NO